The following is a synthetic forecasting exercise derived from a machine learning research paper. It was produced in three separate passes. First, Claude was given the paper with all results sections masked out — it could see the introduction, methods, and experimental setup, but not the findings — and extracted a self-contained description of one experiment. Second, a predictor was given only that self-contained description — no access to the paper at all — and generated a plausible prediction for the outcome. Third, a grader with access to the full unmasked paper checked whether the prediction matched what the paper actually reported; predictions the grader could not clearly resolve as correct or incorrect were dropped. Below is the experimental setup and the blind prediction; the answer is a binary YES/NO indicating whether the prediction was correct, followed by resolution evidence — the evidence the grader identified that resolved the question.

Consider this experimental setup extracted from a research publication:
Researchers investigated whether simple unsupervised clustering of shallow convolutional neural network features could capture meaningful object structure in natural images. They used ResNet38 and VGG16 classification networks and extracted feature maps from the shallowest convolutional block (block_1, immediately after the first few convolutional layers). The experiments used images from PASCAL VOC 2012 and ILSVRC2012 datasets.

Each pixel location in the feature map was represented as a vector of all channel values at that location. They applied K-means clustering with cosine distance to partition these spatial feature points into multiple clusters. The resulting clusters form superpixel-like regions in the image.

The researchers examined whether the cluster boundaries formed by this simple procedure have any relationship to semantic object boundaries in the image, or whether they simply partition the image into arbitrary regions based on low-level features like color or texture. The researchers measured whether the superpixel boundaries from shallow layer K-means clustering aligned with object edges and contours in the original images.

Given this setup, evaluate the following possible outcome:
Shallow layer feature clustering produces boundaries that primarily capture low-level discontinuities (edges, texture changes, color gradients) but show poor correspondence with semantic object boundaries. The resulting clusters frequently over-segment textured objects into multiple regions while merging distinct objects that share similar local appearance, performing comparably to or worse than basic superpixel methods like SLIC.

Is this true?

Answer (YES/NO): NO